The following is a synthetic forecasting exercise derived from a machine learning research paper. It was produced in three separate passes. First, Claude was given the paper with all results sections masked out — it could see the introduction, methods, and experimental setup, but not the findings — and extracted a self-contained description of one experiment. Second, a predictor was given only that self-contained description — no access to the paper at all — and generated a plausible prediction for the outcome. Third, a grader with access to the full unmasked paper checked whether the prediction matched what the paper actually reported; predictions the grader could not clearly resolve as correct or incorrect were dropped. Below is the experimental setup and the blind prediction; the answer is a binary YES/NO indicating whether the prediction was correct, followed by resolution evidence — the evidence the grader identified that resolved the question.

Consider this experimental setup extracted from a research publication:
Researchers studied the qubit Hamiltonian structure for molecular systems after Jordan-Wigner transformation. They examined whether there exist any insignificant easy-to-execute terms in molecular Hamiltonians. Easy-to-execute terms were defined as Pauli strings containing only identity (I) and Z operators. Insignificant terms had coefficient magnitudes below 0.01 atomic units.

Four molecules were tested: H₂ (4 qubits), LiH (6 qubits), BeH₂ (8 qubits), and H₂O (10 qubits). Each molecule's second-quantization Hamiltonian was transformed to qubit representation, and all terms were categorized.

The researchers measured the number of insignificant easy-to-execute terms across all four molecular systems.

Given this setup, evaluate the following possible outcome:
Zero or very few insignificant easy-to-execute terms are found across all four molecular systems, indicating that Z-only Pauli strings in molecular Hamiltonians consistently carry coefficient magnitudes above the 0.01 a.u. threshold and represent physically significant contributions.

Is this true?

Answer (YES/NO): YES